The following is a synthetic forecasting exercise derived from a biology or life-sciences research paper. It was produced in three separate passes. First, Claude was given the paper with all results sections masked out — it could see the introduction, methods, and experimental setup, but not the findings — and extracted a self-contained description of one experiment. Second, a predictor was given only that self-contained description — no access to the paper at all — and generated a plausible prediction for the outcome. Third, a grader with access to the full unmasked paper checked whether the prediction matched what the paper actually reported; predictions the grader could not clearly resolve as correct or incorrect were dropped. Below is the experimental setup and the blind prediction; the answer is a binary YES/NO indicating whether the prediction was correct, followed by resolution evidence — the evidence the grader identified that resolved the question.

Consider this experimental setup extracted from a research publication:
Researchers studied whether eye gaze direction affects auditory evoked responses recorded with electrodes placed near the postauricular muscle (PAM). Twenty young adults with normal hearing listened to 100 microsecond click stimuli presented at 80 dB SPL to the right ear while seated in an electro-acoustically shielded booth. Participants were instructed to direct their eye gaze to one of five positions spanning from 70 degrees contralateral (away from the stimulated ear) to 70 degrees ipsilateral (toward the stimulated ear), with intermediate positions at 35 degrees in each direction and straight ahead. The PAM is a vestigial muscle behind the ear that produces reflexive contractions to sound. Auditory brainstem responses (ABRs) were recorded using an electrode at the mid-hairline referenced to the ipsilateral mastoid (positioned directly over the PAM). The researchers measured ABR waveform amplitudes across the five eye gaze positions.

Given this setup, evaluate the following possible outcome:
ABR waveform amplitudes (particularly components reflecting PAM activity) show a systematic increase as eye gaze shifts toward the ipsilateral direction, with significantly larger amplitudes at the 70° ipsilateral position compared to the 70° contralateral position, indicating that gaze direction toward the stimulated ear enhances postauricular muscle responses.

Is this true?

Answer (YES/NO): NO